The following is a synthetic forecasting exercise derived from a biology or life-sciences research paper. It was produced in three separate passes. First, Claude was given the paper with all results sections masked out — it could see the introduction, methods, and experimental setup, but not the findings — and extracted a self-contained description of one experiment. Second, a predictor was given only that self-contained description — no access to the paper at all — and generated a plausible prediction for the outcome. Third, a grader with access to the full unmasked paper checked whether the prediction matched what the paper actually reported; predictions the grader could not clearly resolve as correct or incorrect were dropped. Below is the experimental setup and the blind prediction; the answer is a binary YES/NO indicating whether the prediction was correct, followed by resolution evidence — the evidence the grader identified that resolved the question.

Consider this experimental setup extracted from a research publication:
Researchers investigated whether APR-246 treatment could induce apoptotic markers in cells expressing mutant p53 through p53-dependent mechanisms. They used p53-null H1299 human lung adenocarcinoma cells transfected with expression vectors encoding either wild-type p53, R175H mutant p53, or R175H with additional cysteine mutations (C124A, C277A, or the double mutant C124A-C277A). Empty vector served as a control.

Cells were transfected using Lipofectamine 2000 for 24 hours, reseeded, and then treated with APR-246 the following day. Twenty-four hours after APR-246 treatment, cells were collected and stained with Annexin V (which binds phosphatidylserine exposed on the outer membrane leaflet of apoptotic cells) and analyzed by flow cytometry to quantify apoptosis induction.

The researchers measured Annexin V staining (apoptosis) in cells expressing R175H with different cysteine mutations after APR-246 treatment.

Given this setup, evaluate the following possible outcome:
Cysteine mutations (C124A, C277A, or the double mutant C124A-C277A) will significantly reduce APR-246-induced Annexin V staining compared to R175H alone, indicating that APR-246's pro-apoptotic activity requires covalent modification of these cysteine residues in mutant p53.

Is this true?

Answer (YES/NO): YES